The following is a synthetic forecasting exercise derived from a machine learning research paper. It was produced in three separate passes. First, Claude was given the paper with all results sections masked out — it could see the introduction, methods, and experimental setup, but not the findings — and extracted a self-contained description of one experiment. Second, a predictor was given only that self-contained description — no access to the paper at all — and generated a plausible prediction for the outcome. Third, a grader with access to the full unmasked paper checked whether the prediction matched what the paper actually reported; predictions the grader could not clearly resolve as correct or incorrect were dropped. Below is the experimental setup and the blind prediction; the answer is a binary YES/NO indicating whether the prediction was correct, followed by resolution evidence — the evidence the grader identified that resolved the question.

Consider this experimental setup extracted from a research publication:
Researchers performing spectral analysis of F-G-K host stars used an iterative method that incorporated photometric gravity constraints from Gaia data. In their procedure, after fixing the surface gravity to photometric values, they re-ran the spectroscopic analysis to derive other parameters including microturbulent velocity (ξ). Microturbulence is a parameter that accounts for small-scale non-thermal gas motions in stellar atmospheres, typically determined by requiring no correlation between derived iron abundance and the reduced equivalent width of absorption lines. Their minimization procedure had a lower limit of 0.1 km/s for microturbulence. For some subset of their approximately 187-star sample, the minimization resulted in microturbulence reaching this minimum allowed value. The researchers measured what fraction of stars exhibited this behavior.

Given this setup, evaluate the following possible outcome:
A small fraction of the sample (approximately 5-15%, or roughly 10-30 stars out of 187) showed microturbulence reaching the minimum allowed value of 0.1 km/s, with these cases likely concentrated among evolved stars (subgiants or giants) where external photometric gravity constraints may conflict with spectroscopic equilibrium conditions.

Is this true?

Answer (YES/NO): NO